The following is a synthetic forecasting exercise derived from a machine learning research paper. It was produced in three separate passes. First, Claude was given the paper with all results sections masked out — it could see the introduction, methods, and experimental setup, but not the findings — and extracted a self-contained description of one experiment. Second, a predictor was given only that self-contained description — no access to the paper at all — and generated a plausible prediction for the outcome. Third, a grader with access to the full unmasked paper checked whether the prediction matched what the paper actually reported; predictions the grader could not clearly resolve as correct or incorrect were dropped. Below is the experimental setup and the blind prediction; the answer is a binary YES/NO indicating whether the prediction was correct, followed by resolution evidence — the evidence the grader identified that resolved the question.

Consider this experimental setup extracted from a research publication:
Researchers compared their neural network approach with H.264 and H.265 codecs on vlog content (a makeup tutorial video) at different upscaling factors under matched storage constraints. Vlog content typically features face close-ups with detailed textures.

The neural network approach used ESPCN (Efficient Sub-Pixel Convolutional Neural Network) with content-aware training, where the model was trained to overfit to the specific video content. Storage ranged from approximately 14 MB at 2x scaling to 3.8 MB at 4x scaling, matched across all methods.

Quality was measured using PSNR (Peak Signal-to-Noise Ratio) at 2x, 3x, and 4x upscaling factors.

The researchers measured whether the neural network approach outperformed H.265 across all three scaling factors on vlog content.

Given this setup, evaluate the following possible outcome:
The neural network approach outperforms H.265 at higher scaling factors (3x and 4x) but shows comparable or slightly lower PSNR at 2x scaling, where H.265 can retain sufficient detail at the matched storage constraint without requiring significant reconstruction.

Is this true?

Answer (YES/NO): NO